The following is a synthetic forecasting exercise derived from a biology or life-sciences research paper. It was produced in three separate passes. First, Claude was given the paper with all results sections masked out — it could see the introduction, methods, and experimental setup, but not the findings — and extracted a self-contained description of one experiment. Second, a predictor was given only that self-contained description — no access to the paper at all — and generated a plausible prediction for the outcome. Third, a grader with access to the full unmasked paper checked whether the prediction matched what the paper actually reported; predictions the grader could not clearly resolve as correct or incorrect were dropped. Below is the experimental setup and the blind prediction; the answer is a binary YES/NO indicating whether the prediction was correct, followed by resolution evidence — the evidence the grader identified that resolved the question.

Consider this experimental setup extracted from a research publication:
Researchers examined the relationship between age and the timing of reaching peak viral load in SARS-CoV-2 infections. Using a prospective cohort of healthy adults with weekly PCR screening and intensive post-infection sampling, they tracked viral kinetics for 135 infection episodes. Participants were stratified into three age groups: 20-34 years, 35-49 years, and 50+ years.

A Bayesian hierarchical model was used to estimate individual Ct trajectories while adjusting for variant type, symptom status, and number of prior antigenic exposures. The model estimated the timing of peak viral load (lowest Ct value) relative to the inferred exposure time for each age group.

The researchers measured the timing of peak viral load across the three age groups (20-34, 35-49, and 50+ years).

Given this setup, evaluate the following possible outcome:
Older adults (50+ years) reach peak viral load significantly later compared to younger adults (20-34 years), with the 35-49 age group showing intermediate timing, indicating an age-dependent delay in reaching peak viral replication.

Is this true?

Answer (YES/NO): NO